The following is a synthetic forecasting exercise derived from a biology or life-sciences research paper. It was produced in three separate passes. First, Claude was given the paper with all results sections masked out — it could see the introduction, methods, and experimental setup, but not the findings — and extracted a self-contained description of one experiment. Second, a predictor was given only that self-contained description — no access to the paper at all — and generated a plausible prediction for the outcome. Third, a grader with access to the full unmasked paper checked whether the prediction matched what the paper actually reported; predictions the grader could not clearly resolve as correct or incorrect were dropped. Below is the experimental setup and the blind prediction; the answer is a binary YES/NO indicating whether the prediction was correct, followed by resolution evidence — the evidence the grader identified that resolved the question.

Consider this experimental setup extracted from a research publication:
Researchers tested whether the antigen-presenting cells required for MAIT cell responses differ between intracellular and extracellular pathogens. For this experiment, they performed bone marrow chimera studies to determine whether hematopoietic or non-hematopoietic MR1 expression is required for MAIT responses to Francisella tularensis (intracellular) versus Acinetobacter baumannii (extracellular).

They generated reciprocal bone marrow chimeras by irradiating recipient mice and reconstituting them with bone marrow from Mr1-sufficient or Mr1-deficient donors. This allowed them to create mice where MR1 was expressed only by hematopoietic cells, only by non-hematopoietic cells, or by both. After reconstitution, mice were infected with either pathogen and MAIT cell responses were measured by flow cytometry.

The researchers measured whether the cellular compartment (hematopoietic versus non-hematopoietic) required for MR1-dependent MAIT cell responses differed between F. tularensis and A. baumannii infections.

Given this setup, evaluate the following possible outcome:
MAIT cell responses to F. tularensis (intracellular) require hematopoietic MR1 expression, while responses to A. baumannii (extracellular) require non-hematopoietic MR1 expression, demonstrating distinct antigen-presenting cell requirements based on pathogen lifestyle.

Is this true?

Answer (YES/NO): NO